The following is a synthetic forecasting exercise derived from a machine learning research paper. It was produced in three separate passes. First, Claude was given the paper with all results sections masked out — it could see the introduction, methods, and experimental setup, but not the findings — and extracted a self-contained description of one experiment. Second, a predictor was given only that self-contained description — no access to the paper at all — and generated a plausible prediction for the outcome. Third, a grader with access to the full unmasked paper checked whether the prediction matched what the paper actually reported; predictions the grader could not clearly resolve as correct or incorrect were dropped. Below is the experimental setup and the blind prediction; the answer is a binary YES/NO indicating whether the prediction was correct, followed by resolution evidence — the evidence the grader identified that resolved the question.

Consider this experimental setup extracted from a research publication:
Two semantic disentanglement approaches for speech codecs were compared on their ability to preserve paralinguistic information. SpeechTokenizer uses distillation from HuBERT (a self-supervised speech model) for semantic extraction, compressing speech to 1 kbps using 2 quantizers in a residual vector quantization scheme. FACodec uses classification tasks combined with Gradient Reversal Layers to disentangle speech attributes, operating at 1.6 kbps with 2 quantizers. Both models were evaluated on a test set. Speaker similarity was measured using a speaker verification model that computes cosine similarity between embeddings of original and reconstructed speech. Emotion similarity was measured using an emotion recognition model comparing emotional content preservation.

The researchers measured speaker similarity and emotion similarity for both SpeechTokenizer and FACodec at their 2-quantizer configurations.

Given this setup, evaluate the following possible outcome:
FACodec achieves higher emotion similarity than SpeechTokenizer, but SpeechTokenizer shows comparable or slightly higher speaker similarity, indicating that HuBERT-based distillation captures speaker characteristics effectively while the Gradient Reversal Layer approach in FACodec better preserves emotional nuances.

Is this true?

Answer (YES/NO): NO